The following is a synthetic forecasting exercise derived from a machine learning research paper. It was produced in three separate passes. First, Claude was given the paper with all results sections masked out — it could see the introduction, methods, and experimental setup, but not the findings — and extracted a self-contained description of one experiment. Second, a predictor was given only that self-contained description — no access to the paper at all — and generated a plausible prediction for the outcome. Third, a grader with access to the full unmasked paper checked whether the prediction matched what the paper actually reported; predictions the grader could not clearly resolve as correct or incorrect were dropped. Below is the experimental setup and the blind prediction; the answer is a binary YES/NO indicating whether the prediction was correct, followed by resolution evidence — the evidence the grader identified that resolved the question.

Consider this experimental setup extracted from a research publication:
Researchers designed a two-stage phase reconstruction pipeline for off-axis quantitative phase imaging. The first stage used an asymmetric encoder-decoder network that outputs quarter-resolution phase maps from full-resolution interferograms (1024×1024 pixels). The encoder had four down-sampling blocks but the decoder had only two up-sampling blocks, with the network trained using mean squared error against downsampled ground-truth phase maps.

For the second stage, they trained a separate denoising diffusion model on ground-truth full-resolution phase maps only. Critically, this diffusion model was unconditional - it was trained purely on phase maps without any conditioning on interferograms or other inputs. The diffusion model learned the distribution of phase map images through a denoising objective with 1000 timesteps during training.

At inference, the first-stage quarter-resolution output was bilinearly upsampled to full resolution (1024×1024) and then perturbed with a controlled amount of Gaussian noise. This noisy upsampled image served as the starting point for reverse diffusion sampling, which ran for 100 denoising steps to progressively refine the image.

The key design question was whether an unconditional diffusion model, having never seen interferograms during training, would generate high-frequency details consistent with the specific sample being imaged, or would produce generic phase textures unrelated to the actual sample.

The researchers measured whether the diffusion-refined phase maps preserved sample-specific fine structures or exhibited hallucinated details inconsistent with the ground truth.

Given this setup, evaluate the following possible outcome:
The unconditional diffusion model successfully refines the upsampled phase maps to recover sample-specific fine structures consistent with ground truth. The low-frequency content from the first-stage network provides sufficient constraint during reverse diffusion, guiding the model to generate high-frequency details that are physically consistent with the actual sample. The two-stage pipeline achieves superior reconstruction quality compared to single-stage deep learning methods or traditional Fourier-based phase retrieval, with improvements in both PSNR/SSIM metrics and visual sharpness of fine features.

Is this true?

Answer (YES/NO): YES